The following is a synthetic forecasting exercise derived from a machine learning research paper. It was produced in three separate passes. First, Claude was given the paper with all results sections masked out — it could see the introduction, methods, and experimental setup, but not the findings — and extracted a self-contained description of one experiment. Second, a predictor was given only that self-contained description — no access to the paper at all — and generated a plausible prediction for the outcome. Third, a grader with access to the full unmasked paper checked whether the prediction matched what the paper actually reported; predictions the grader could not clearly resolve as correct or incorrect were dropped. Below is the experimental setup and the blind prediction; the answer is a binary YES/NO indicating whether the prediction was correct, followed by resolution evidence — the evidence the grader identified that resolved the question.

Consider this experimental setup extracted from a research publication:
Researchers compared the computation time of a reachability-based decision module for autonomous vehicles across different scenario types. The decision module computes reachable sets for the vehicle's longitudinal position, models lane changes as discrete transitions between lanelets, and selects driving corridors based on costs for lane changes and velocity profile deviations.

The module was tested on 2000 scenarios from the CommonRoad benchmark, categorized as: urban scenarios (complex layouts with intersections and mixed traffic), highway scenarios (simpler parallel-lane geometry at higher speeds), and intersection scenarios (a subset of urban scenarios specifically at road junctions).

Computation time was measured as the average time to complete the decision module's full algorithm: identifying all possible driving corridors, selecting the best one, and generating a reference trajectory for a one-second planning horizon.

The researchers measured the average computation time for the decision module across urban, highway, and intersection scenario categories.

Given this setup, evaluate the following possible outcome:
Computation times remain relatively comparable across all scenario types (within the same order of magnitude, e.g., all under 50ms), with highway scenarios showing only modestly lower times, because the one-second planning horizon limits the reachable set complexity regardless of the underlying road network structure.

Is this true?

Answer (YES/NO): NO